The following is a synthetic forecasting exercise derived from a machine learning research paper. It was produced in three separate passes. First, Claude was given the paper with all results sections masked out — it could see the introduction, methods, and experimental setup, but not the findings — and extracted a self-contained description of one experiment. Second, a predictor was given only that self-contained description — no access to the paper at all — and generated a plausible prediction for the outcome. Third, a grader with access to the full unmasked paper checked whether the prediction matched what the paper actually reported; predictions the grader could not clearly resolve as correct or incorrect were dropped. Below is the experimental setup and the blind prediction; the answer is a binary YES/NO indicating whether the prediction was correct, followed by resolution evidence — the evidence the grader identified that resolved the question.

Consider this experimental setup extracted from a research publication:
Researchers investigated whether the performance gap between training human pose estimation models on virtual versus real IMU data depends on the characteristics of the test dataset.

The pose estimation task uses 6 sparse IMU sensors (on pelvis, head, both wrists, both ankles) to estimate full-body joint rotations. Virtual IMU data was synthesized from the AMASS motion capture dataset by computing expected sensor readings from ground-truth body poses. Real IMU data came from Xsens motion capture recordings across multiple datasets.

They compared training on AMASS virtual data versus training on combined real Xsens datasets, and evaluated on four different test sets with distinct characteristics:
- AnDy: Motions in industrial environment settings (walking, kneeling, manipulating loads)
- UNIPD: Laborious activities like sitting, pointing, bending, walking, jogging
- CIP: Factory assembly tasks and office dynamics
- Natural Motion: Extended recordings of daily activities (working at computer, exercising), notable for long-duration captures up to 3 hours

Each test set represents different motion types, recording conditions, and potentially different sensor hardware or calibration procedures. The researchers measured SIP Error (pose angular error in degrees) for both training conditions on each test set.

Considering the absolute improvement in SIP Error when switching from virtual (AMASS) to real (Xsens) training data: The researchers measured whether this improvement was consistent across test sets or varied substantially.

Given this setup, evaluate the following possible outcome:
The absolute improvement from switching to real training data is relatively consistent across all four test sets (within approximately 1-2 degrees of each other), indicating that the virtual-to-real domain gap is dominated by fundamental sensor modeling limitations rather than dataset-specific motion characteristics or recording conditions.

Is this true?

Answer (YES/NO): NO